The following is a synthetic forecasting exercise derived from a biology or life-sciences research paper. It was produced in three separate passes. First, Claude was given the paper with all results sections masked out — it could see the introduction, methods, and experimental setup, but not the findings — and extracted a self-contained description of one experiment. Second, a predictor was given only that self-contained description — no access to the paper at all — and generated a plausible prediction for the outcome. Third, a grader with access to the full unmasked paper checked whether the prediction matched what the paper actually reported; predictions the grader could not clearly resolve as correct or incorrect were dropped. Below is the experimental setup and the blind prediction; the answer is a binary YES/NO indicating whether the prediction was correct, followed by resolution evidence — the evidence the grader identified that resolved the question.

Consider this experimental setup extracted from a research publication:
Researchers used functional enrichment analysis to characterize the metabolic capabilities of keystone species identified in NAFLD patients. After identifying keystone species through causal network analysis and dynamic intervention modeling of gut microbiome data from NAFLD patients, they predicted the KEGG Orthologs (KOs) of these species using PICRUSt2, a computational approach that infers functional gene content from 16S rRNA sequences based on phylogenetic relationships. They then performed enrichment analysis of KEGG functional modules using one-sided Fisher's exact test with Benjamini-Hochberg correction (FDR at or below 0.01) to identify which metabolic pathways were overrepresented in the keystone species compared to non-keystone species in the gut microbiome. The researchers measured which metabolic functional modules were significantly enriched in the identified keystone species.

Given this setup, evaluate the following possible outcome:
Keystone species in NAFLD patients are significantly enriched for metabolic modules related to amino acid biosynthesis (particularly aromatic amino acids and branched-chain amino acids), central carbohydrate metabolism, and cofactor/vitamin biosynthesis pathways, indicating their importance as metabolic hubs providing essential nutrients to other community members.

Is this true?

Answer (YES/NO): NO